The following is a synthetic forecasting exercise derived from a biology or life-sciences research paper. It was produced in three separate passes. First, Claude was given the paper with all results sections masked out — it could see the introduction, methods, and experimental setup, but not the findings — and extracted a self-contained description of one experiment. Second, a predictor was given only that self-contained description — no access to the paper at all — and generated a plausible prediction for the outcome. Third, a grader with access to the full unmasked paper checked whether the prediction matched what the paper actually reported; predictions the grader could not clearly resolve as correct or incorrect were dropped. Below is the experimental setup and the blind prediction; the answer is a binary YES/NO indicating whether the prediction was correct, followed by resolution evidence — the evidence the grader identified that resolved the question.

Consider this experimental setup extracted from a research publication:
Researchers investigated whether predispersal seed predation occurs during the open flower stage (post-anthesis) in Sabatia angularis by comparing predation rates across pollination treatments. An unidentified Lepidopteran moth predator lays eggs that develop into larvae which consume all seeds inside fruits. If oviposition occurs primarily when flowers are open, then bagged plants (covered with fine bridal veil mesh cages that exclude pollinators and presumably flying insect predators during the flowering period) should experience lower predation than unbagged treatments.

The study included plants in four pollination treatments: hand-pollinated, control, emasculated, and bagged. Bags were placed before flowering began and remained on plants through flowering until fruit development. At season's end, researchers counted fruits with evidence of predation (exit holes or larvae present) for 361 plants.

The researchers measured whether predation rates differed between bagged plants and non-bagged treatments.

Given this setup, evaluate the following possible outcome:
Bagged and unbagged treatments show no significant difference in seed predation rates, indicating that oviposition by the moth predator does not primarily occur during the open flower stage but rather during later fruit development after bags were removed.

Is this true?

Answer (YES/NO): NO